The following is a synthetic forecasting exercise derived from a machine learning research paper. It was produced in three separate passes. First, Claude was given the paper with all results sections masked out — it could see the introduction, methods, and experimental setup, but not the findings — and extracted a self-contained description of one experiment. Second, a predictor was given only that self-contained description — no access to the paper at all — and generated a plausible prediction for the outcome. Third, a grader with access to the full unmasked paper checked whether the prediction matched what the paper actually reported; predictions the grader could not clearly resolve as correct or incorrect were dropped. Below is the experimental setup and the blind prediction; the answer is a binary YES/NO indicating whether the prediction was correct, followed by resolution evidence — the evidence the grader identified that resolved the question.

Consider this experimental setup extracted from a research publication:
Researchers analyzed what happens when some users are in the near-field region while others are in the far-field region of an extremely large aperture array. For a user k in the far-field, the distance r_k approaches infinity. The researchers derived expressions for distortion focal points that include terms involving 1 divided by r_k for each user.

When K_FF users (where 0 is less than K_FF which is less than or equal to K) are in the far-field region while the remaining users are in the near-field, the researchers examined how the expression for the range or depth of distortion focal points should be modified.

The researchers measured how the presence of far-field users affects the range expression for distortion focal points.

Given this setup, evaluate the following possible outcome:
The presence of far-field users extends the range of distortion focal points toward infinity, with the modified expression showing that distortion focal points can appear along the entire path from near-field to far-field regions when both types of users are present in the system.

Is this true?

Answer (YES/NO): NO